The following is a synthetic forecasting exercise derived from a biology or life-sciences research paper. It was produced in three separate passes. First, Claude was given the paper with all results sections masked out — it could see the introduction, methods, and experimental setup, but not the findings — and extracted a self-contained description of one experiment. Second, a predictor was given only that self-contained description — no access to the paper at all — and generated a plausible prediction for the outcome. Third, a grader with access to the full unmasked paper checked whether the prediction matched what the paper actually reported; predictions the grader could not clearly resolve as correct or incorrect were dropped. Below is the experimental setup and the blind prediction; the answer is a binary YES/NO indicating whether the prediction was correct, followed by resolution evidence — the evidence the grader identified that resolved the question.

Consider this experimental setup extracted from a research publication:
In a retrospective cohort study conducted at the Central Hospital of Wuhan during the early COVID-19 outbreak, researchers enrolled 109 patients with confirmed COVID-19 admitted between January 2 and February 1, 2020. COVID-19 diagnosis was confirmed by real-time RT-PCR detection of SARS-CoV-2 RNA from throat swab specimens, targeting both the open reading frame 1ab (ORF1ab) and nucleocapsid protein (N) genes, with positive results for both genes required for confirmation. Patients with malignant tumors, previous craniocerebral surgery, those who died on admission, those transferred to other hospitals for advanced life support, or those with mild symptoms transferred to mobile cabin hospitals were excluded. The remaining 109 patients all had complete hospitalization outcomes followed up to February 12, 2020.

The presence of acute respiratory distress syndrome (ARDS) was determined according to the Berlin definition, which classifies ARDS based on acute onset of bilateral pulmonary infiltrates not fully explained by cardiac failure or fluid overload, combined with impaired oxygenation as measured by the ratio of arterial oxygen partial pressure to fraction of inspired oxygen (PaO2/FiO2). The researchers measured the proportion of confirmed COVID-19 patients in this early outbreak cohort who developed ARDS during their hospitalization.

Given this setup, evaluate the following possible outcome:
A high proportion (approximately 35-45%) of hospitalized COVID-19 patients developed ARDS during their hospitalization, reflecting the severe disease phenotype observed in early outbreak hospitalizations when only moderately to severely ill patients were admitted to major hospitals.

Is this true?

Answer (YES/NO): NO